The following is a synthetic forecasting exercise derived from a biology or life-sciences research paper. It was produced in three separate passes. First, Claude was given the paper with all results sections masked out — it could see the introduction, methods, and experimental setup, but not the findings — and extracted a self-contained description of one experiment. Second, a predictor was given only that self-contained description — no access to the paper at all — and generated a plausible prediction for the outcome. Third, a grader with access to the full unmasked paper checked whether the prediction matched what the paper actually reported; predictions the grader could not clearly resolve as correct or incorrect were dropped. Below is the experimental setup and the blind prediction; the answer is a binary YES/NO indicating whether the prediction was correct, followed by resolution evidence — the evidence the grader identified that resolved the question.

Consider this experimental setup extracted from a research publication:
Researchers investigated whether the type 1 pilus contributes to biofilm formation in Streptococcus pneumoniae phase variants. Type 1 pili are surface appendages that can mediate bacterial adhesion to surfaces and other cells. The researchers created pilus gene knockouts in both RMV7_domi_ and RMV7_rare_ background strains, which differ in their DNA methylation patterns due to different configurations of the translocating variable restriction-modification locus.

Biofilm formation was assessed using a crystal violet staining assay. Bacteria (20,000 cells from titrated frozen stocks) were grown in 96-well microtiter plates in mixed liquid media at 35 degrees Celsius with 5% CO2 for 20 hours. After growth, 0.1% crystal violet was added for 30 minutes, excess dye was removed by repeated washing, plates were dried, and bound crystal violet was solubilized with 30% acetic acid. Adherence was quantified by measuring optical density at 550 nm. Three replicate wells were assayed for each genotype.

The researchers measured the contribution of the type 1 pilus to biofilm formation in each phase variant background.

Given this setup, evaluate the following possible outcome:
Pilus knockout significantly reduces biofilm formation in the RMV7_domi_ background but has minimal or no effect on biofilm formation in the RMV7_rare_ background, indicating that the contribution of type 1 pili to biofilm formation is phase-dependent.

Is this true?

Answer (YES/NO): NO